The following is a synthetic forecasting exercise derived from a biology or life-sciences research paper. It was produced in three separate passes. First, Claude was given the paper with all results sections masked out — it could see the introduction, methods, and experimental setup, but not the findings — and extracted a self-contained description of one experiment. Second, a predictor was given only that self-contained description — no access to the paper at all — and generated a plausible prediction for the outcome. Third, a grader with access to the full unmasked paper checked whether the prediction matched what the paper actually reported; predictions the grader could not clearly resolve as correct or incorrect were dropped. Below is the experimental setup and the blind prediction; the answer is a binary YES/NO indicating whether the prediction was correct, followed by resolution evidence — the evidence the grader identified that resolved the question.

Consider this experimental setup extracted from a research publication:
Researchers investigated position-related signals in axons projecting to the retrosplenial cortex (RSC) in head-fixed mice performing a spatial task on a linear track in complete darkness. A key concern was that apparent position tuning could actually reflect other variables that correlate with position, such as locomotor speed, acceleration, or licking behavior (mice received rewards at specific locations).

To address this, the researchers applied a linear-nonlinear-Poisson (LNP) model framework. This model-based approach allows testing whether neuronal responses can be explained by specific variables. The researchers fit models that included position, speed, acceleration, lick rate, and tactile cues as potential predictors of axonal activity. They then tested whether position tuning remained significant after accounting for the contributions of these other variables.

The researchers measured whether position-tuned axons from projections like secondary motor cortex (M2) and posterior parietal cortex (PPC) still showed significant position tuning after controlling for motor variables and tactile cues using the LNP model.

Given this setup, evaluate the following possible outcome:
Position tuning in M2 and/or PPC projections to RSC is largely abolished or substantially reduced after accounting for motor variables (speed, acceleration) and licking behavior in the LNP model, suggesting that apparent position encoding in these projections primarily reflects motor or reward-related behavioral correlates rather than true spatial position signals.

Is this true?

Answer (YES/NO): NO